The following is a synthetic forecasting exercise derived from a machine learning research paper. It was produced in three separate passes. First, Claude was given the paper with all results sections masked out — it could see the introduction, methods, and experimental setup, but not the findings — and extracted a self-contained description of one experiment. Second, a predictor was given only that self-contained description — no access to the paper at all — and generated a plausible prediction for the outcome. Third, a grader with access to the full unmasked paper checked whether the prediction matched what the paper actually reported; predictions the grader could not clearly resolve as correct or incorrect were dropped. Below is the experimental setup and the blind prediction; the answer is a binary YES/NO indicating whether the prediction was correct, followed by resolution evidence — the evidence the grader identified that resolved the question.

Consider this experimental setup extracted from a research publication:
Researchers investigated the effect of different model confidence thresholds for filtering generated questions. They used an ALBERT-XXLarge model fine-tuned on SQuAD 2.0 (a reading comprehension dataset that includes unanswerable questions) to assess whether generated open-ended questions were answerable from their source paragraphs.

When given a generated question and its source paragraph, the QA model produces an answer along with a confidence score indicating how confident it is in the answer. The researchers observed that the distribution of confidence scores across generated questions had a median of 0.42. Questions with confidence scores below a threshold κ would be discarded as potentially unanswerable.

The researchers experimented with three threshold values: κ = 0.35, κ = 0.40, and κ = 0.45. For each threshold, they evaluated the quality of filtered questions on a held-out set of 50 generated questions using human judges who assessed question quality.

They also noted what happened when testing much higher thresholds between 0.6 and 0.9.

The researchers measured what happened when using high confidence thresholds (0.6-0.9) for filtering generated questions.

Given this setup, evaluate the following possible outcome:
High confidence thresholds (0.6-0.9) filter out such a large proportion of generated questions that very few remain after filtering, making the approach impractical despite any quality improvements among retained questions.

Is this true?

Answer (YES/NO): YES